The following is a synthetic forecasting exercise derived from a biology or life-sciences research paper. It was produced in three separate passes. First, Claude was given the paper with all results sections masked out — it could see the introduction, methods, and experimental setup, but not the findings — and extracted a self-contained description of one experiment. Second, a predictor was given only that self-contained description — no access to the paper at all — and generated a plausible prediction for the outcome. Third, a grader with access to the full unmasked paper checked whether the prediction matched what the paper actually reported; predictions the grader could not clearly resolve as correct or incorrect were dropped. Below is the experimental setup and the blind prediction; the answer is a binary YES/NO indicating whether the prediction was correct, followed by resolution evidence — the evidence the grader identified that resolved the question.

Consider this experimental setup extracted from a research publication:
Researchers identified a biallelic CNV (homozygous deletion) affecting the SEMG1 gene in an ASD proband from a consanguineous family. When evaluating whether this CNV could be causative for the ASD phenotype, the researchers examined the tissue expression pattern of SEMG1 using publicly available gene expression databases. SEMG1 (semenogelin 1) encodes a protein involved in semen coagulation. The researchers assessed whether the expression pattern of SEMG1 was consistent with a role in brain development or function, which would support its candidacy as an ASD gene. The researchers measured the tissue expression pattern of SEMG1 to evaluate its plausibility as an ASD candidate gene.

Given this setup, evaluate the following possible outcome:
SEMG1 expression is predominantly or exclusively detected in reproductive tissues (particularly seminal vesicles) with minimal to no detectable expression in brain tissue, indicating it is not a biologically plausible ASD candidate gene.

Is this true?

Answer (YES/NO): YES